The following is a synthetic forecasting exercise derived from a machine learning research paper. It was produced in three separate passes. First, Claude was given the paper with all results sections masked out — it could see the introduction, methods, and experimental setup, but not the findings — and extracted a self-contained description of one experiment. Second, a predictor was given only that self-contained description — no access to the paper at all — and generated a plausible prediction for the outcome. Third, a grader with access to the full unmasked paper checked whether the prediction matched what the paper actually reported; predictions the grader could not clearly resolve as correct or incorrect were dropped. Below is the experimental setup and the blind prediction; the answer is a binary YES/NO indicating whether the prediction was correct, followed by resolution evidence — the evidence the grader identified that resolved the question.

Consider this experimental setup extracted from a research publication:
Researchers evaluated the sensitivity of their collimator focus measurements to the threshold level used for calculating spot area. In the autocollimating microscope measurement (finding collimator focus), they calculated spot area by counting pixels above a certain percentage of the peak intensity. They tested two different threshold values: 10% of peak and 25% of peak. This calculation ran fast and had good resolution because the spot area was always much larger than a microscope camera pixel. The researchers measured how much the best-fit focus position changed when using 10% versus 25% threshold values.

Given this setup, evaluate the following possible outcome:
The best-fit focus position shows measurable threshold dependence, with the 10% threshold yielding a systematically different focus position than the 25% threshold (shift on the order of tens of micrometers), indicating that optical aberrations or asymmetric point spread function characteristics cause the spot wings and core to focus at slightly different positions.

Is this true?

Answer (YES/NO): NO